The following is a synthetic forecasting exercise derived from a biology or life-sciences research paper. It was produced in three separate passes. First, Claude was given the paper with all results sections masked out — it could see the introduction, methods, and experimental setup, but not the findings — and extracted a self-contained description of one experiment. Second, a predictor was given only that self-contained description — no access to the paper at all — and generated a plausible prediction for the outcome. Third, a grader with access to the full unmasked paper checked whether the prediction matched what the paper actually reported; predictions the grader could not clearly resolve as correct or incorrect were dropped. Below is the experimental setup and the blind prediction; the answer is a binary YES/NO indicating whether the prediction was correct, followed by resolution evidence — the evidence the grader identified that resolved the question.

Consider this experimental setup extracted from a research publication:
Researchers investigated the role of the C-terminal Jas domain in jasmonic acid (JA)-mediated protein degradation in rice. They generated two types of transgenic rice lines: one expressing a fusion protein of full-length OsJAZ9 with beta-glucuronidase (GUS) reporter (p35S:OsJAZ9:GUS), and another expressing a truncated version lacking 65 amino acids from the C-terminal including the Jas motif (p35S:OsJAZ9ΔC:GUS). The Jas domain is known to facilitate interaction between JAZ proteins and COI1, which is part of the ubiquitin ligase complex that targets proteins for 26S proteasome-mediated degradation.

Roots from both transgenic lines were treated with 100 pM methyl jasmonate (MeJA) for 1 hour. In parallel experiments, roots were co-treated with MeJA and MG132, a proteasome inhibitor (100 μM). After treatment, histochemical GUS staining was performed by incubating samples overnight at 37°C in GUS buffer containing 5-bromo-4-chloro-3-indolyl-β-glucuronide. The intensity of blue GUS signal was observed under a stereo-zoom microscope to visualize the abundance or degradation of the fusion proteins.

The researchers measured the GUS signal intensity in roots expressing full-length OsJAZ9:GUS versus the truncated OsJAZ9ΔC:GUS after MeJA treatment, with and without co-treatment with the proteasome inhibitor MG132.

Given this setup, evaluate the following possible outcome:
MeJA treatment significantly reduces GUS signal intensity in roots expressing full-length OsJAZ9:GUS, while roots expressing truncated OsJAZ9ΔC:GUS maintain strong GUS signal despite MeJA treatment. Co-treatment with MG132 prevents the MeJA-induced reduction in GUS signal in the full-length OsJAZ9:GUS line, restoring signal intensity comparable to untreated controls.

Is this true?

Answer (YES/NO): YES